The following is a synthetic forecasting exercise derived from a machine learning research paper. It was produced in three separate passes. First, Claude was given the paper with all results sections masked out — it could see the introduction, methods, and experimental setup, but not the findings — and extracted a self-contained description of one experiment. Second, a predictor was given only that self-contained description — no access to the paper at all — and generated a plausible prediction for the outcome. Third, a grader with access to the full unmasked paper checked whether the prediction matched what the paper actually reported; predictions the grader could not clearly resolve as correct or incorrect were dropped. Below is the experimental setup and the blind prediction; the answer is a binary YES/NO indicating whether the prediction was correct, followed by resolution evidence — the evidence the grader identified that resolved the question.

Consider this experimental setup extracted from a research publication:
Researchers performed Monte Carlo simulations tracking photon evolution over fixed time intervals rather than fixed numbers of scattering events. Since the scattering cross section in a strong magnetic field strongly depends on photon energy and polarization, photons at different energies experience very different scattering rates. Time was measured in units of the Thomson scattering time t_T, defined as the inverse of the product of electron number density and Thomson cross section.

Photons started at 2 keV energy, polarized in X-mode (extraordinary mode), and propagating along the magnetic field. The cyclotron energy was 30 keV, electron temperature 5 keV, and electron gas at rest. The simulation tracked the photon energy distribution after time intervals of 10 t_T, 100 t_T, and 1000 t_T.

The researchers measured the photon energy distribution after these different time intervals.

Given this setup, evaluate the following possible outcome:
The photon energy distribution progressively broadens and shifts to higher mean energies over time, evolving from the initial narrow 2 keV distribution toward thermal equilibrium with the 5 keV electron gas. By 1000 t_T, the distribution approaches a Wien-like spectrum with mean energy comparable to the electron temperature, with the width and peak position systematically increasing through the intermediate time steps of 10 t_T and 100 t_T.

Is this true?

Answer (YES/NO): NO